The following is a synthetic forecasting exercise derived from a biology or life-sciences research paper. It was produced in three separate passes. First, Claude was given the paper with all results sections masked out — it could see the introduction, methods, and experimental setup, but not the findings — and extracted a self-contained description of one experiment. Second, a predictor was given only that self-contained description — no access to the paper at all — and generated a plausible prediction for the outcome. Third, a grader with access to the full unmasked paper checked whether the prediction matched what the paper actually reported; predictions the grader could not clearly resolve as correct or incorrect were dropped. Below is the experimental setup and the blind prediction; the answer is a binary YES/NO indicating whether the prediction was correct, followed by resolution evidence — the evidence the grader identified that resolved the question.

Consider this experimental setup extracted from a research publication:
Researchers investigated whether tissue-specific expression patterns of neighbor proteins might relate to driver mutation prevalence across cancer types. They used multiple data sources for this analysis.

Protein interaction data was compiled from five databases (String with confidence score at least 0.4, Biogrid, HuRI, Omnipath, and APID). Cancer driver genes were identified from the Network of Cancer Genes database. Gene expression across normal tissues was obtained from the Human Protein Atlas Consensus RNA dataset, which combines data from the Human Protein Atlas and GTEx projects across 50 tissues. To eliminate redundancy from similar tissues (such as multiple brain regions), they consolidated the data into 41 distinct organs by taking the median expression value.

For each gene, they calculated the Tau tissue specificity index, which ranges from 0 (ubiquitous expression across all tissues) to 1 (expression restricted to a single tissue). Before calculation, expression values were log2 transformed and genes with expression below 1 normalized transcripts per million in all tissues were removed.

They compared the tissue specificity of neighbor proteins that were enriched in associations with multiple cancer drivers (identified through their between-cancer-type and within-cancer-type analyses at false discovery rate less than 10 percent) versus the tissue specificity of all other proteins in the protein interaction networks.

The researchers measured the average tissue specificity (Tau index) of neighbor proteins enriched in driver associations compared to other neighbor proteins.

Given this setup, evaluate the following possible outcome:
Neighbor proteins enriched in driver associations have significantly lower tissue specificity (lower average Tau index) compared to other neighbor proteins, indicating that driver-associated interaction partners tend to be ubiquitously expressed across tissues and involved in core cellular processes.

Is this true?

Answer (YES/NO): YES